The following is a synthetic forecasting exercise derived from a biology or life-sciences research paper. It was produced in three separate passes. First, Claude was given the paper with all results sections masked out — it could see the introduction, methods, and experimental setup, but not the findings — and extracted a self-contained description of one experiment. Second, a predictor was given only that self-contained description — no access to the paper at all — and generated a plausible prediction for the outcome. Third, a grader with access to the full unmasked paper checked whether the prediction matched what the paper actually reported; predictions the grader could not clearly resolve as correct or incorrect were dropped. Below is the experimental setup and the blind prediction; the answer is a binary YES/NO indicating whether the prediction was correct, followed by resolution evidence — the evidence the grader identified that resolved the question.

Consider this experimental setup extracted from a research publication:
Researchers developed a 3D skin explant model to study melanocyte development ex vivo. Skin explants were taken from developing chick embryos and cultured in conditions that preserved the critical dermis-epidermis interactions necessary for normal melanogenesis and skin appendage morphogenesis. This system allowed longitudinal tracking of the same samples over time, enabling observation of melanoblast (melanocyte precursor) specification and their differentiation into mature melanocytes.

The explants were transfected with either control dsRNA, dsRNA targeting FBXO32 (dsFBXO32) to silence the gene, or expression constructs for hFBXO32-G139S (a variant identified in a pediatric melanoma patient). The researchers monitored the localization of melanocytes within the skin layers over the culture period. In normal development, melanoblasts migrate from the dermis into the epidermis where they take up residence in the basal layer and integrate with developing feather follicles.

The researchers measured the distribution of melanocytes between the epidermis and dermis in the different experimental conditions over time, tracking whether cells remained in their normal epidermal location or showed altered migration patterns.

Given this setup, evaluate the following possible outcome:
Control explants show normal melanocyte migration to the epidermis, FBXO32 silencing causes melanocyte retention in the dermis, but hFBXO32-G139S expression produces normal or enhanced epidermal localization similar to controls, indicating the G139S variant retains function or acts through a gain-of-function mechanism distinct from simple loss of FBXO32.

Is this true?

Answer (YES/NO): NO